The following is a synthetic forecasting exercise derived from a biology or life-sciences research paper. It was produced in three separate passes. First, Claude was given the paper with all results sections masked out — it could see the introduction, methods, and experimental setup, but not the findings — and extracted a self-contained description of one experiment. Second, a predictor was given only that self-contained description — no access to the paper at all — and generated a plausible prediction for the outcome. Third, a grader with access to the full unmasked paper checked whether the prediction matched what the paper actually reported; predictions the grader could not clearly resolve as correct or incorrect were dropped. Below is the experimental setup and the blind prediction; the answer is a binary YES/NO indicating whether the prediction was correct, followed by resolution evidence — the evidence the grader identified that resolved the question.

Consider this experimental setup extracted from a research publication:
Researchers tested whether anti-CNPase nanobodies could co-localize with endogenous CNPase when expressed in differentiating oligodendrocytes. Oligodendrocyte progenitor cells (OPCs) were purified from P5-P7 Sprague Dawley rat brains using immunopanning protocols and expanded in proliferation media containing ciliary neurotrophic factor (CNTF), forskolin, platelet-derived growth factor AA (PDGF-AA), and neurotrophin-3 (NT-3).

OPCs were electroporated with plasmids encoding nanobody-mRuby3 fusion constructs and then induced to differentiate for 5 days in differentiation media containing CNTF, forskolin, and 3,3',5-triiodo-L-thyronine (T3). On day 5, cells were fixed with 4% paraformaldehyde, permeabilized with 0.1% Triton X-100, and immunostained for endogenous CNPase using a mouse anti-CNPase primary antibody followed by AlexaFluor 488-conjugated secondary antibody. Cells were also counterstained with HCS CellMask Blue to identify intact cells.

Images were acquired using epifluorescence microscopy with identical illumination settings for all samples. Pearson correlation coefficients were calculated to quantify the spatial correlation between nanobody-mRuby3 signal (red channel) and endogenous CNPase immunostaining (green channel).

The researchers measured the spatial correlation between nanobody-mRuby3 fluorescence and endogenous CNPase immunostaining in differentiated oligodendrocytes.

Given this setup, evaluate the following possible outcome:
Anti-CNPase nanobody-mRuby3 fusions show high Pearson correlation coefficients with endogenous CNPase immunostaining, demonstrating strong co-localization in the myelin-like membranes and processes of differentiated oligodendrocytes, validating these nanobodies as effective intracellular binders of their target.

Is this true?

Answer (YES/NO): NO